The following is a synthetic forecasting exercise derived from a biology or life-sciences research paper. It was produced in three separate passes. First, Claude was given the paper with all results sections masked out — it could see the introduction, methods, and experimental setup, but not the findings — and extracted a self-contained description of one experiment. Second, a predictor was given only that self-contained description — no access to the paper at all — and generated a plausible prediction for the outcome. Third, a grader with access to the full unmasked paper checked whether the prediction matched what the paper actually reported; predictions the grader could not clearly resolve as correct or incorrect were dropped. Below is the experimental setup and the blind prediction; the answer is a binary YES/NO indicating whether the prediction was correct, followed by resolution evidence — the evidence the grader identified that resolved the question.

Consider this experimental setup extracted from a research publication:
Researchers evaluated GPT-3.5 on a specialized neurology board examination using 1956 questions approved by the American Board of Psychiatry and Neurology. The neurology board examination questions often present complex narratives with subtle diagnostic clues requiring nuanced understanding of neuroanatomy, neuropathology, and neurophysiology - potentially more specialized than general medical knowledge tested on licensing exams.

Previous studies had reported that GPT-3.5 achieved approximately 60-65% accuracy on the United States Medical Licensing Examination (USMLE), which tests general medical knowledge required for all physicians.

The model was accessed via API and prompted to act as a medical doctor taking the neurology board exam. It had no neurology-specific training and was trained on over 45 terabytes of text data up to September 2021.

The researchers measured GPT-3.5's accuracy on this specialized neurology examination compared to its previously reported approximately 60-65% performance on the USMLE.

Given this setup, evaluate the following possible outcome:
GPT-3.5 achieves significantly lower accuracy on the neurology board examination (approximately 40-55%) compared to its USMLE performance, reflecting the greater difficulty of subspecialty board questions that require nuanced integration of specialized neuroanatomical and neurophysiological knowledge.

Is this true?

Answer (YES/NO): NO